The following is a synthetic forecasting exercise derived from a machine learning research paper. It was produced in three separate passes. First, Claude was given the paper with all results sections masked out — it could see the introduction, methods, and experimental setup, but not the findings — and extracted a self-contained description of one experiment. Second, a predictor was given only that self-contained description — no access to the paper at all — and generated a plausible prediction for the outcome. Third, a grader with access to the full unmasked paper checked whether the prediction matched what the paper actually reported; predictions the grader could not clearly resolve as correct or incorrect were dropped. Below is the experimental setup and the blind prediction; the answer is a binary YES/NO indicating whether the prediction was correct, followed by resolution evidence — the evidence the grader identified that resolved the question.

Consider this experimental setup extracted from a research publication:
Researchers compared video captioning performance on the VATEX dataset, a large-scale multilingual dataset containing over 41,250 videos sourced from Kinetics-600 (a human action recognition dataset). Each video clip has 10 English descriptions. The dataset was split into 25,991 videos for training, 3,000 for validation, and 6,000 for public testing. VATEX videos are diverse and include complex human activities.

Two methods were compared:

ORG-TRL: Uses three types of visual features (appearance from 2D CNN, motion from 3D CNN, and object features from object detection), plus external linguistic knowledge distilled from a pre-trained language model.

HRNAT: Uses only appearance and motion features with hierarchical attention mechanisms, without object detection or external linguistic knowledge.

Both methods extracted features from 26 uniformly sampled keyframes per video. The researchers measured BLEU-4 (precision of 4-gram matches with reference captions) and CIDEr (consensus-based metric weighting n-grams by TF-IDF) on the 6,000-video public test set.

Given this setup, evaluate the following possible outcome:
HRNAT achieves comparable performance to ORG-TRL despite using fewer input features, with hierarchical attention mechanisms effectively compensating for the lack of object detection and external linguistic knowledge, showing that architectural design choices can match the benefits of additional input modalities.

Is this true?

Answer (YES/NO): YES